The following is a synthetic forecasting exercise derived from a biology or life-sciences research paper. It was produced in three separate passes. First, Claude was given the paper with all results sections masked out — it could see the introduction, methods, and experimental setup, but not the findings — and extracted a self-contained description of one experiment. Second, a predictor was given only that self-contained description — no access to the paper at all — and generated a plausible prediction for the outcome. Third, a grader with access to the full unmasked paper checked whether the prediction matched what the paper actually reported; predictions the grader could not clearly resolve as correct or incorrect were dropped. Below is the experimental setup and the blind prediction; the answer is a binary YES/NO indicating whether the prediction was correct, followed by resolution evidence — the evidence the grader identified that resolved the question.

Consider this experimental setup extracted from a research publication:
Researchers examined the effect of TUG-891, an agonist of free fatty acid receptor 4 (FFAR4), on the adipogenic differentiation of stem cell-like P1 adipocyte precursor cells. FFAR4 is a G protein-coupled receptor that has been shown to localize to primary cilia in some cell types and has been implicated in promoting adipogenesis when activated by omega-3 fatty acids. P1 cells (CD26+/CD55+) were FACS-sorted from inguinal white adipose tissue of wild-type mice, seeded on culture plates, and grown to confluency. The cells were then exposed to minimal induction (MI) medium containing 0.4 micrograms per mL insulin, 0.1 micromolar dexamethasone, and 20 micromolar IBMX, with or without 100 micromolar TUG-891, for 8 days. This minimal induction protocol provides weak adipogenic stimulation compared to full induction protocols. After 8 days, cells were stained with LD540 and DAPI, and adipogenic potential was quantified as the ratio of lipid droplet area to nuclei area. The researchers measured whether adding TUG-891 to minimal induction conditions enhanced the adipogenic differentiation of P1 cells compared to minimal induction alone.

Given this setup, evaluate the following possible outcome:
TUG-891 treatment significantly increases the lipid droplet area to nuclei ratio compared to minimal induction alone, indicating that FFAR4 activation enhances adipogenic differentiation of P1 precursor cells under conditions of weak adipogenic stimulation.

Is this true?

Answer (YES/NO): YES